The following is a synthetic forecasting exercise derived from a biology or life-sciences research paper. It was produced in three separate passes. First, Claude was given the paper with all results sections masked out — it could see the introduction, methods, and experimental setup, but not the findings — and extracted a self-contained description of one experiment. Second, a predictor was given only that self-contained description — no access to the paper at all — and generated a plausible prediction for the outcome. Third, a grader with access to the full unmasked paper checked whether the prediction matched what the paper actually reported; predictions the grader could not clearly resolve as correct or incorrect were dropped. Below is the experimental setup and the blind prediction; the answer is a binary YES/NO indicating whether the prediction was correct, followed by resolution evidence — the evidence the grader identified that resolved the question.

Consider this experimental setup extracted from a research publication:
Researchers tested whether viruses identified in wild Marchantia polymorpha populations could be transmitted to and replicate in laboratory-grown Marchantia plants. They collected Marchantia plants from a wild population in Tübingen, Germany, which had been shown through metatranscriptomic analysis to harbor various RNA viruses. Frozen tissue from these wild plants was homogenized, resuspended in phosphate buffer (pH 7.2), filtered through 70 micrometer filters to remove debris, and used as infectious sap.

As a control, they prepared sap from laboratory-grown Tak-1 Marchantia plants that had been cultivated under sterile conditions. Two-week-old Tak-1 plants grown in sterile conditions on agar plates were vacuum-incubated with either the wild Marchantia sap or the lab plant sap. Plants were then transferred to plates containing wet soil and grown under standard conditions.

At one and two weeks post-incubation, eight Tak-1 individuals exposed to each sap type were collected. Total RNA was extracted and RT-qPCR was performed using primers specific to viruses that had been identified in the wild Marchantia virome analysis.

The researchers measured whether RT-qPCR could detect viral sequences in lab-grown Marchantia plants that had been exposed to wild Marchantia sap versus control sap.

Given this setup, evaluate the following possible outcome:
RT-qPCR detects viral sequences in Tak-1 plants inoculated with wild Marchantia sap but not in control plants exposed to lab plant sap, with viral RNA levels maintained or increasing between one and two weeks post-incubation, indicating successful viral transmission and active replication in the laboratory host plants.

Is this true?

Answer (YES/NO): YES